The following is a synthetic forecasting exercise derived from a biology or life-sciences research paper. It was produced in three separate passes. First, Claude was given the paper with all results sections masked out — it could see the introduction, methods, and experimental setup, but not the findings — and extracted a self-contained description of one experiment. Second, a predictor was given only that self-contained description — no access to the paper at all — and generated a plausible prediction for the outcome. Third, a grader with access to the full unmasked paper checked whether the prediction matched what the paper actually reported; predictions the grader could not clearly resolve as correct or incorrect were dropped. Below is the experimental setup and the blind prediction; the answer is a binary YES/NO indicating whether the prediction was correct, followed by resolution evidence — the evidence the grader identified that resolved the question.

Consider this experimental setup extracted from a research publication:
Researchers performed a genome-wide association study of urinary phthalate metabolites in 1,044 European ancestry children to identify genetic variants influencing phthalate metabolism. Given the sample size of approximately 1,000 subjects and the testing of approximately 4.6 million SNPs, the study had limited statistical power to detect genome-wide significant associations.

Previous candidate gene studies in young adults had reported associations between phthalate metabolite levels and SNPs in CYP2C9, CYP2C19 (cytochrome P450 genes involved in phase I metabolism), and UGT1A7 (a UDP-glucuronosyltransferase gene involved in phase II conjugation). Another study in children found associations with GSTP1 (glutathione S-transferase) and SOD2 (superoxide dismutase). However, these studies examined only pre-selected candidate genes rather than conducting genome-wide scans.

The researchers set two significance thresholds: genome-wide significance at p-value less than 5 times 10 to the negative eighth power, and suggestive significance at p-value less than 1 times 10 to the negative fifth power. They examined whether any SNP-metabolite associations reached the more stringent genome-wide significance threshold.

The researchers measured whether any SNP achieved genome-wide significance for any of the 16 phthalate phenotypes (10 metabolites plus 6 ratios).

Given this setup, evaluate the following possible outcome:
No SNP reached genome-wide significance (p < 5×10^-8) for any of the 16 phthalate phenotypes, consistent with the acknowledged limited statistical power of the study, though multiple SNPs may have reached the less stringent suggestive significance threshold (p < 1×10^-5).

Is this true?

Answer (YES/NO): NO